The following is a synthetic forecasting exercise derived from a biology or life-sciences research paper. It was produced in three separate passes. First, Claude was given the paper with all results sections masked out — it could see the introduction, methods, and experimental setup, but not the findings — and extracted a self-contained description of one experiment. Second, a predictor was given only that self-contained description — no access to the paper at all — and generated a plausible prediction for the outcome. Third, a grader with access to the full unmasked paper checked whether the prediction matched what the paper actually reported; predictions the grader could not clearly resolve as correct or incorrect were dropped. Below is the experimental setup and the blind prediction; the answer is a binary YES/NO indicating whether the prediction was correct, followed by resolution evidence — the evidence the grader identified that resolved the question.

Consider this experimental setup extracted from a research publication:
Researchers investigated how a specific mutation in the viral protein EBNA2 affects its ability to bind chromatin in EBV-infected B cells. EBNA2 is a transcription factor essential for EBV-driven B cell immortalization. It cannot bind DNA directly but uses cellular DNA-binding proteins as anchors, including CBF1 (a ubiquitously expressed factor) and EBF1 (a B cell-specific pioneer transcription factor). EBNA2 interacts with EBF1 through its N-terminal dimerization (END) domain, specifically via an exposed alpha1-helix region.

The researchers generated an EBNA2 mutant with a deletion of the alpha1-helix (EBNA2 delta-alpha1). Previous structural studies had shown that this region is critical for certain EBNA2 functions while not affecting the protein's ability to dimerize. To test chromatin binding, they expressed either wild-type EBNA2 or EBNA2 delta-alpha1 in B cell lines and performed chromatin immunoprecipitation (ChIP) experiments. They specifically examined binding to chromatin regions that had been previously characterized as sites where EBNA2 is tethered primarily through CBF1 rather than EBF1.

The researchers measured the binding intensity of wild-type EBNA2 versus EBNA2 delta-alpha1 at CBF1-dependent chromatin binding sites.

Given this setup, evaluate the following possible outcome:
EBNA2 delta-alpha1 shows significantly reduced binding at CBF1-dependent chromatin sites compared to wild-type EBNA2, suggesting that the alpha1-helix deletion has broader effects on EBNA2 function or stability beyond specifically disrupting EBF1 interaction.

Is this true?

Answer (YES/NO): NO